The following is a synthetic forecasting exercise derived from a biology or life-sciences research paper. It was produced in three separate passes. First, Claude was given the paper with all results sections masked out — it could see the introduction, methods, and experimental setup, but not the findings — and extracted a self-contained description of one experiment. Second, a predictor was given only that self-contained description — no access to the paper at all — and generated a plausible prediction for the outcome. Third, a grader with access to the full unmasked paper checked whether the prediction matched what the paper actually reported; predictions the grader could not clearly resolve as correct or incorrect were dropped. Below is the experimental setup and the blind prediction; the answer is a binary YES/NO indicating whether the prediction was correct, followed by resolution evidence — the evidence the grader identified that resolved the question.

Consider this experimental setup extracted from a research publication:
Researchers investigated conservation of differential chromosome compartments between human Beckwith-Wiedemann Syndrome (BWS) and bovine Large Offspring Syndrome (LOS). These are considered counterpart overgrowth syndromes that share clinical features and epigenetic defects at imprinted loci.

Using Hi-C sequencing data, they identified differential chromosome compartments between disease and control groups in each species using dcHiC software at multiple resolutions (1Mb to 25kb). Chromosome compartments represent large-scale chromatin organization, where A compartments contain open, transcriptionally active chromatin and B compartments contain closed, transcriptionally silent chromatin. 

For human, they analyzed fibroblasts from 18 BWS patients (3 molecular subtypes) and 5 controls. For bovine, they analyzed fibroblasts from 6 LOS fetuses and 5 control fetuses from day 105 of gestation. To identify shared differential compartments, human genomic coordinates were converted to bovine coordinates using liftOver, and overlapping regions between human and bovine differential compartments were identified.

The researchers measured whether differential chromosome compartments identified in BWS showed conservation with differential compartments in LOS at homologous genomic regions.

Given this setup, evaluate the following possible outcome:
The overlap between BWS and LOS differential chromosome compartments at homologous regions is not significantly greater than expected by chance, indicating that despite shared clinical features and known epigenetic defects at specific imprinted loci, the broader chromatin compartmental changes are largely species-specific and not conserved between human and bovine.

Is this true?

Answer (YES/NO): NO